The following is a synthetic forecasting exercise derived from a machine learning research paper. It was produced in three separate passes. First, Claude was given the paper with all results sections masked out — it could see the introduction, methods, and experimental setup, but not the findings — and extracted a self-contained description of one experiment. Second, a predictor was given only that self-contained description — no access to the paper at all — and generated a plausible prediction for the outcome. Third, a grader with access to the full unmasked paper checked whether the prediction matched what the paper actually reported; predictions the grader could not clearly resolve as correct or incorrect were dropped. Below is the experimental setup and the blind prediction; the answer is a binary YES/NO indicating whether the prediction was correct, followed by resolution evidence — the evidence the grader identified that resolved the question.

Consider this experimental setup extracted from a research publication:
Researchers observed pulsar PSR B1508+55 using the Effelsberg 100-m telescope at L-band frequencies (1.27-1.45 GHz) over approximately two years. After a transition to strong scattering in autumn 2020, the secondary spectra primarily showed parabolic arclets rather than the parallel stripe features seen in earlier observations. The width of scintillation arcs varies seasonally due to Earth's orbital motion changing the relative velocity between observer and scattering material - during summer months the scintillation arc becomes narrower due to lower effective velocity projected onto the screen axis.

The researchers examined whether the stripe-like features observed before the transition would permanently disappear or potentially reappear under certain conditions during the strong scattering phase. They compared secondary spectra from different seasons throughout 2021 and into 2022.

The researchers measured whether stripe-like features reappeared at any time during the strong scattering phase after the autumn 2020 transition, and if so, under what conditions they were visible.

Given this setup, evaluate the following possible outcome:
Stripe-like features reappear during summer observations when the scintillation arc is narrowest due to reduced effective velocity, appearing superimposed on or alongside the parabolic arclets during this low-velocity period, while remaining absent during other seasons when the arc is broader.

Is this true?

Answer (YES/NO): YES